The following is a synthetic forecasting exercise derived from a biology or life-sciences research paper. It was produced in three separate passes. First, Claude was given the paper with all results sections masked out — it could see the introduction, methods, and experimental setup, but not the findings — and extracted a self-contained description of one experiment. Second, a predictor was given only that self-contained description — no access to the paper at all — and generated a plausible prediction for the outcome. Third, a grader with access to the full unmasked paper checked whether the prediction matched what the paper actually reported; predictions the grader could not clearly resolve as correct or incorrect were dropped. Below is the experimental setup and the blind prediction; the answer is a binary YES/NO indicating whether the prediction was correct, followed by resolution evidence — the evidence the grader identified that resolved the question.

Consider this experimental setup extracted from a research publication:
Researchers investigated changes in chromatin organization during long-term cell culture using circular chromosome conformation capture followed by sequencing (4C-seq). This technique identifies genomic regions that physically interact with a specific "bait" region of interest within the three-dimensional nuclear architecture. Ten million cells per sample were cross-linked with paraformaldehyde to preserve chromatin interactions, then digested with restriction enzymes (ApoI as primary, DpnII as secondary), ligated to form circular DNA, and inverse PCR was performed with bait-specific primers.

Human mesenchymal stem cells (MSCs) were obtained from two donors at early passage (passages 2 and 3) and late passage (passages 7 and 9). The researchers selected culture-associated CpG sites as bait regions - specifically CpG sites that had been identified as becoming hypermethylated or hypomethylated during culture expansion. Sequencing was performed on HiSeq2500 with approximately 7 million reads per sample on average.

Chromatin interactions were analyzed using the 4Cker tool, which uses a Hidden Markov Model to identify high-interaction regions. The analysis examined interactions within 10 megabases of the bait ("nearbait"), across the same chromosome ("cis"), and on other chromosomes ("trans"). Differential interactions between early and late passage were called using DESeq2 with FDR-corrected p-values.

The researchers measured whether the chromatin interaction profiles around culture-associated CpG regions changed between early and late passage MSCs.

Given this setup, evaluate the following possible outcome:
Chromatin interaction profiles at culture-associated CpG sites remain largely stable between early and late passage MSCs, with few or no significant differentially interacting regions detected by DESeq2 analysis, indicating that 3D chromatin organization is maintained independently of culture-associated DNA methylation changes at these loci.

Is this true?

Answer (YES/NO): NO